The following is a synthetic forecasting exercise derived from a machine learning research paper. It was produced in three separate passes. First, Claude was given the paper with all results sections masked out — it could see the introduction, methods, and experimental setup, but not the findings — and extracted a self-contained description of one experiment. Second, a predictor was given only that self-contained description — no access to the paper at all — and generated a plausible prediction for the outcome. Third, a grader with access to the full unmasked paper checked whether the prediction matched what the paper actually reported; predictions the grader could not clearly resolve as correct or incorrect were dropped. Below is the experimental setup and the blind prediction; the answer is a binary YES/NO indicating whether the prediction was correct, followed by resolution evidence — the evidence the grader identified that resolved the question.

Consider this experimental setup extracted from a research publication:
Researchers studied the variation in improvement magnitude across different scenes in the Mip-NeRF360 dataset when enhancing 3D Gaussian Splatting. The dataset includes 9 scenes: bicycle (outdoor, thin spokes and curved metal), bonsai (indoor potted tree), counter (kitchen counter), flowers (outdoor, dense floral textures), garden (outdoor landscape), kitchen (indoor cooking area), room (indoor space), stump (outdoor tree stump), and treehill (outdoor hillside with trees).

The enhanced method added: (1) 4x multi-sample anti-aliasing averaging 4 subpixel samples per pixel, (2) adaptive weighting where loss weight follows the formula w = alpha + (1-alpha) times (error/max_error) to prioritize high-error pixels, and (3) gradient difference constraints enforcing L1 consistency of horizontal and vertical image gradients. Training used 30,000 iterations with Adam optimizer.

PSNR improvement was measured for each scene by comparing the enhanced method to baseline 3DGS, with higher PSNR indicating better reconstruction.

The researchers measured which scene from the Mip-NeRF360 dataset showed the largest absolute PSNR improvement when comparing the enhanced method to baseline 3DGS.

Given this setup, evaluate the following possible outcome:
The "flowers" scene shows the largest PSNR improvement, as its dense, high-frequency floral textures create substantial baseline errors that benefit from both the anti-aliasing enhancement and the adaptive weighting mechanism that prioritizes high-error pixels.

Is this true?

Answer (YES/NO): YES